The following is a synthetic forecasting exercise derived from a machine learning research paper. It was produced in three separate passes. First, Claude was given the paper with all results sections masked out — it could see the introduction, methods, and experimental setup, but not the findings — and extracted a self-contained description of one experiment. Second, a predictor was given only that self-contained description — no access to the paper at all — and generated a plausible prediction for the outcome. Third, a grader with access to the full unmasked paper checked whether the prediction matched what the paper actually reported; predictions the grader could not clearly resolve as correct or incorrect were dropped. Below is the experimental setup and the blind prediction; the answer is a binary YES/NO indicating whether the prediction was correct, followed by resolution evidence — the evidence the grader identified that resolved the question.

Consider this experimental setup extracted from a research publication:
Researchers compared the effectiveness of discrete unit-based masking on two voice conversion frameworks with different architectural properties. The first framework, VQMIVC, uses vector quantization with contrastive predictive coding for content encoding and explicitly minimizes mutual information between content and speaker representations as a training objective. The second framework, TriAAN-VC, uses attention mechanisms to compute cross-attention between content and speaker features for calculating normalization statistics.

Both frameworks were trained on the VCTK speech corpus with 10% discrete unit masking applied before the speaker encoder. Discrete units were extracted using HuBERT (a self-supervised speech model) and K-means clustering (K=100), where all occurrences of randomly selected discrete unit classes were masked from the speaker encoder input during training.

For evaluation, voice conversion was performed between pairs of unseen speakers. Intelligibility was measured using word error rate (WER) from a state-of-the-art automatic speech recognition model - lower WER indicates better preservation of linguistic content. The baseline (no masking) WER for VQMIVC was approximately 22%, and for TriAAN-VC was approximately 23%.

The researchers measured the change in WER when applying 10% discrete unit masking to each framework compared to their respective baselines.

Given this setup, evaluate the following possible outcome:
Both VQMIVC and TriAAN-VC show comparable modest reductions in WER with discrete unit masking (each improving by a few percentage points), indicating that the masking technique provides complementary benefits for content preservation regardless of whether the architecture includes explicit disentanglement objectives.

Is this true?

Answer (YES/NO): NO